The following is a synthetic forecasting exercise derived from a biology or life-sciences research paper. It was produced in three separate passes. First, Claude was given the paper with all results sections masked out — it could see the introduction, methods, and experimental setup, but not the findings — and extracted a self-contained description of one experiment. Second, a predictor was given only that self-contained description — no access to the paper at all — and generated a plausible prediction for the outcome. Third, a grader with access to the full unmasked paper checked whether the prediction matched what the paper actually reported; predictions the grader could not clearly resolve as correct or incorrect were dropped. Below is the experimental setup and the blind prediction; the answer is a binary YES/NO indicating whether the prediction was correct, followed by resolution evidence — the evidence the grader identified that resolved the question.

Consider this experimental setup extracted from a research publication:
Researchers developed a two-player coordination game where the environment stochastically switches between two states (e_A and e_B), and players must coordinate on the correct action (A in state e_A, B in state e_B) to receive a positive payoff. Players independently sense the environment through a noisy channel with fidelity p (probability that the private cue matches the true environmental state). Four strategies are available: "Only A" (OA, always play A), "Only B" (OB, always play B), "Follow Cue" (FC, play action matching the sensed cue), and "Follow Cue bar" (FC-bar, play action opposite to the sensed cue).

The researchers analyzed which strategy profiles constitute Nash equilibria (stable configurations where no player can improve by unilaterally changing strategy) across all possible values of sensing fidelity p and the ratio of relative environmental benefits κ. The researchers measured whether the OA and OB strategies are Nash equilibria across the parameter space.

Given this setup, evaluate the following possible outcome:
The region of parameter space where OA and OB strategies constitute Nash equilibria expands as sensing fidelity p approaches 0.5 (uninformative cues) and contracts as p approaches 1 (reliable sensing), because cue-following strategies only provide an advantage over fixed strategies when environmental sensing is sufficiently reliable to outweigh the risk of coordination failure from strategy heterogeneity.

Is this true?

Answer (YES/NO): NO